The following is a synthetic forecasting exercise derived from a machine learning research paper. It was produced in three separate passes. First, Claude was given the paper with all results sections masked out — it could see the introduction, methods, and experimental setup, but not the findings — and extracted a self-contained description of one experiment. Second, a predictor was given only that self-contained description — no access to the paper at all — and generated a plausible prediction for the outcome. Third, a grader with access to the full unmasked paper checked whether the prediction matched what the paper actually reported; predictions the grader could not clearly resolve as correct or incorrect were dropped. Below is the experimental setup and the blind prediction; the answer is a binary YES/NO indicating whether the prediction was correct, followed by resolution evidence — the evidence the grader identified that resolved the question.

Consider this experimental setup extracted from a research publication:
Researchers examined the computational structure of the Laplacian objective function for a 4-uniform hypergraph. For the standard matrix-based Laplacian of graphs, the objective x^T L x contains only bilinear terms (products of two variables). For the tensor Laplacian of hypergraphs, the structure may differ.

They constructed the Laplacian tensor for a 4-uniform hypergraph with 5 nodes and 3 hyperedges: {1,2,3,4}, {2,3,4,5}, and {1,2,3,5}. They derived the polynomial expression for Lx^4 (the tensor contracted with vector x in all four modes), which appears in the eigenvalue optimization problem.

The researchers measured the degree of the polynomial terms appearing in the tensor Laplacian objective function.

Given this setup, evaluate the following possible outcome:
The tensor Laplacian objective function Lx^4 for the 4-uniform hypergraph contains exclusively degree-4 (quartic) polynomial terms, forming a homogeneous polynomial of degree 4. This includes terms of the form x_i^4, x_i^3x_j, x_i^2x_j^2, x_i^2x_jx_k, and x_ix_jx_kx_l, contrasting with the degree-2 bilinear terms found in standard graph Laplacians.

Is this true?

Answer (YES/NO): NO